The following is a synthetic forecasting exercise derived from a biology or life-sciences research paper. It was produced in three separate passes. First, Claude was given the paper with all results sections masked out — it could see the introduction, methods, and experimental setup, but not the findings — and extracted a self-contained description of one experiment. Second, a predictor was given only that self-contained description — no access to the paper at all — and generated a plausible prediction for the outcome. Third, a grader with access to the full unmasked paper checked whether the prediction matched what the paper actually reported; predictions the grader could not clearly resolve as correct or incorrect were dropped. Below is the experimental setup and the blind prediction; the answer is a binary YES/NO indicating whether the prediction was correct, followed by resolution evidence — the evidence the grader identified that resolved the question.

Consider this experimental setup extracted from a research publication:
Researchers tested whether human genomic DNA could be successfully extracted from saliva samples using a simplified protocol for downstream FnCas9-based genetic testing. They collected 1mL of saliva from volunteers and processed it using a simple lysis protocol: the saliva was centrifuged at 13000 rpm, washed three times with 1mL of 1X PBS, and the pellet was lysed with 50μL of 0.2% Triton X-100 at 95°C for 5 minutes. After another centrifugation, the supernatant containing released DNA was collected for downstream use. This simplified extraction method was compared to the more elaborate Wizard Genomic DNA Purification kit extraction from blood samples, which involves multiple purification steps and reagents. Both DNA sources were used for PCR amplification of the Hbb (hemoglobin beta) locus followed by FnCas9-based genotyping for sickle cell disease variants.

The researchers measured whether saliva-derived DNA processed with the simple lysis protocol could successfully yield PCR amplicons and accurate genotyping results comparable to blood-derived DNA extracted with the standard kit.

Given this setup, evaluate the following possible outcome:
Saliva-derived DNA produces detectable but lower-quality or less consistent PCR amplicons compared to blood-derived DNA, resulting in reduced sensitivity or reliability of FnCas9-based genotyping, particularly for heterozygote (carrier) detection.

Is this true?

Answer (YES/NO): NO